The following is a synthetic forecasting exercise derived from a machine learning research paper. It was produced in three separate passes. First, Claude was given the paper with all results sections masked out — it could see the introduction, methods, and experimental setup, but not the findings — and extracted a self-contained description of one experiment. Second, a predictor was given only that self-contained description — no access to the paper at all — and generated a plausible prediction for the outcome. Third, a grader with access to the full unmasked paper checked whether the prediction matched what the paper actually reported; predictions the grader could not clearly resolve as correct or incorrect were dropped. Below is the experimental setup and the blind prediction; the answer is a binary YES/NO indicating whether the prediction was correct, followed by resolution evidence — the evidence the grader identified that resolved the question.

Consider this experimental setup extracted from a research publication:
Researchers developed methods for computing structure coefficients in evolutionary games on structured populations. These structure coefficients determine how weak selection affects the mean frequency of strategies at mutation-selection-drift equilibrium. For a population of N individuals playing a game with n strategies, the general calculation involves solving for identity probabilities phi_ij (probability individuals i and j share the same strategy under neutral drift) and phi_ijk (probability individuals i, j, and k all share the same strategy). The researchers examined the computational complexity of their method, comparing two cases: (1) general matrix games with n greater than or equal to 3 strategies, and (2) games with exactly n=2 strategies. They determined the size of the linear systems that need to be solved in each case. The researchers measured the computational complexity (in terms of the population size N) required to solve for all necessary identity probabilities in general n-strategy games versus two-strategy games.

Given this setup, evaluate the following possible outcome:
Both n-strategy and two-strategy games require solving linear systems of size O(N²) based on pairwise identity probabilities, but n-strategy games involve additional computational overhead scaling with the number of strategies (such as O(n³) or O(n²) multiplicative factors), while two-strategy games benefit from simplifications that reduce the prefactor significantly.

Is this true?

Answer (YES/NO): NO